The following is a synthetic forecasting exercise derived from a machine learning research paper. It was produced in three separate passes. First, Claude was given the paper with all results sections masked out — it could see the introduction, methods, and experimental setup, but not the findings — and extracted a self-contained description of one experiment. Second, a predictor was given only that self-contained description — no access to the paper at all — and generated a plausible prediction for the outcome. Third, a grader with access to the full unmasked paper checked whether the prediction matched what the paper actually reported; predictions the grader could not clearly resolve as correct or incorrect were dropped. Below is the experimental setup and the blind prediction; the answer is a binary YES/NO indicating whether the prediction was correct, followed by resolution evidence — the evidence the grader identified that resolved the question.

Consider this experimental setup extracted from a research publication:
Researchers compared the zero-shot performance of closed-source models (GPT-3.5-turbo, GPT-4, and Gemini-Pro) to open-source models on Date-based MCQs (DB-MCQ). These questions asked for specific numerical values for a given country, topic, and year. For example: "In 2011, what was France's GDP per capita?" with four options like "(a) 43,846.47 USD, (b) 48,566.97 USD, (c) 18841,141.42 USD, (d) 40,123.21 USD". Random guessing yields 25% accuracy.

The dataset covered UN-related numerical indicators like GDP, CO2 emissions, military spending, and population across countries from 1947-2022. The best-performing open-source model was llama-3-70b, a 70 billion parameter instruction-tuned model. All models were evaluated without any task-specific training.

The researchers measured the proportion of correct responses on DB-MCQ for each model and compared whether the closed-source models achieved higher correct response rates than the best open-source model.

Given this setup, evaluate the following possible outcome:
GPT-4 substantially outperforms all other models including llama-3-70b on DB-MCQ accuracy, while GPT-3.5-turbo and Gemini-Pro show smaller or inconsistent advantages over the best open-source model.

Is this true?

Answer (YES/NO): NO